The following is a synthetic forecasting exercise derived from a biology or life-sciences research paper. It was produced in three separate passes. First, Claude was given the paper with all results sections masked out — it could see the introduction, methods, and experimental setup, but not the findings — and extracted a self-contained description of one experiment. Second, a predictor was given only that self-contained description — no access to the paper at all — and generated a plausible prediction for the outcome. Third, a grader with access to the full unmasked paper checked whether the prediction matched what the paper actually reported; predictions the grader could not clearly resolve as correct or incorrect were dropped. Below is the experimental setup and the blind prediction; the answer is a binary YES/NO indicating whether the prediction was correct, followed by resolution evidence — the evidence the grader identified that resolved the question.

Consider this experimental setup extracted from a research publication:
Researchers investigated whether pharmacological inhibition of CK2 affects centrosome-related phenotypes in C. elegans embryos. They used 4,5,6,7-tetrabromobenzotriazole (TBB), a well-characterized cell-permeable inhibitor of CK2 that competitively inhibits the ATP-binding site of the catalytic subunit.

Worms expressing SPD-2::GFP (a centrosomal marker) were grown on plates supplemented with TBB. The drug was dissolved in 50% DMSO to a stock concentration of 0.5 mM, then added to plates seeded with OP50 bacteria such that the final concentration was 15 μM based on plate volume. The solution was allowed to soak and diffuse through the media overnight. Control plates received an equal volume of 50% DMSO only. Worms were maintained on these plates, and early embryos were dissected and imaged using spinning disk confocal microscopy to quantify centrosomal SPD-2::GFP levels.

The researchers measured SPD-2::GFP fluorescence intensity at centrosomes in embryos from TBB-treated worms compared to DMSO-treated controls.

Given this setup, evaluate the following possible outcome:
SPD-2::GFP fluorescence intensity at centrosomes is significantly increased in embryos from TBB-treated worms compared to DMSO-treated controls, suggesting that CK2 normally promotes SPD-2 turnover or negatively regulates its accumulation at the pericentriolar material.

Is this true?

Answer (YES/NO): NO